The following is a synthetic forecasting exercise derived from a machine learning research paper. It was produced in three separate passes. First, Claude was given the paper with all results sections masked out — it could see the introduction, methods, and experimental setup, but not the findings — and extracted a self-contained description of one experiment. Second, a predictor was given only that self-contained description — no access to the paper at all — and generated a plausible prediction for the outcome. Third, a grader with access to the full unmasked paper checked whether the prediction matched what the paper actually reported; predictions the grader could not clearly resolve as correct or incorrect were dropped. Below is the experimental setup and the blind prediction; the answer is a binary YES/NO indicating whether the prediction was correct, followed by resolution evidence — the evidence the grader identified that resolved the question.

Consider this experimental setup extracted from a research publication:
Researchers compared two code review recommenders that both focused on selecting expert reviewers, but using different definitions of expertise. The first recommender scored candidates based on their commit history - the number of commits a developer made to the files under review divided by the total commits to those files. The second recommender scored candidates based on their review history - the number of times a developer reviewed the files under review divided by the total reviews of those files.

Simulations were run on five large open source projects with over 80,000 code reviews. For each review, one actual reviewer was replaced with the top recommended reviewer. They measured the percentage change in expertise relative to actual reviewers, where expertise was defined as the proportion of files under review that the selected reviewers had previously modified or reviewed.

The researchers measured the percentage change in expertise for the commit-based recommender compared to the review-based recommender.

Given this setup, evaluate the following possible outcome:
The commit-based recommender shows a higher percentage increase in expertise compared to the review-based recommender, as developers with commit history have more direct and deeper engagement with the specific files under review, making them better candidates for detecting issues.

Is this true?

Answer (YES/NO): NO